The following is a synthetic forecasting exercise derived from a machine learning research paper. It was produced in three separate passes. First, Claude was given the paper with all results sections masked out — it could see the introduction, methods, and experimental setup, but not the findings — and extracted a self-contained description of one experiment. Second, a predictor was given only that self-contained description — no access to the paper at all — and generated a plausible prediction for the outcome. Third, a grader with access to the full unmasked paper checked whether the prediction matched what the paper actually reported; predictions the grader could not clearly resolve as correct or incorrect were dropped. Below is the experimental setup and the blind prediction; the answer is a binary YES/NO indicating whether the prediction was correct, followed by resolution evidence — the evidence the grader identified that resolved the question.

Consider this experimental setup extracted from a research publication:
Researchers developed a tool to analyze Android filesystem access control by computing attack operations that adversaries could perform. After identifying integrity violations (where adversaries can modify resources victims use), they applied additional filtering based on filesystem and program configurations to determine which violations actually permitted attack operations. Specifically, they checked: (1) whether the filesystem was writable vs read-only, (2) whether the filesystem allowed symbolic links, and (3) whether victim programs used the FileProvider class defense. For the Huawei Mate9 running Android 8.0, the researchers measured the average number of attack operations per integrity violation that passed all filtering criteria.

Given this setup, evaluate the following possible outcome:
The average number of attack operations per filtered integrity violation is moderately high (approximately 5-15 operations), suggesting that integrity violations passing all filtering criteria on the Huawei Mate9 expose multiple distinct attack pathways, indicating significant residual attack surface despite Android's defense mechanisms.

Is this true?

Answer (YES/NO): NO